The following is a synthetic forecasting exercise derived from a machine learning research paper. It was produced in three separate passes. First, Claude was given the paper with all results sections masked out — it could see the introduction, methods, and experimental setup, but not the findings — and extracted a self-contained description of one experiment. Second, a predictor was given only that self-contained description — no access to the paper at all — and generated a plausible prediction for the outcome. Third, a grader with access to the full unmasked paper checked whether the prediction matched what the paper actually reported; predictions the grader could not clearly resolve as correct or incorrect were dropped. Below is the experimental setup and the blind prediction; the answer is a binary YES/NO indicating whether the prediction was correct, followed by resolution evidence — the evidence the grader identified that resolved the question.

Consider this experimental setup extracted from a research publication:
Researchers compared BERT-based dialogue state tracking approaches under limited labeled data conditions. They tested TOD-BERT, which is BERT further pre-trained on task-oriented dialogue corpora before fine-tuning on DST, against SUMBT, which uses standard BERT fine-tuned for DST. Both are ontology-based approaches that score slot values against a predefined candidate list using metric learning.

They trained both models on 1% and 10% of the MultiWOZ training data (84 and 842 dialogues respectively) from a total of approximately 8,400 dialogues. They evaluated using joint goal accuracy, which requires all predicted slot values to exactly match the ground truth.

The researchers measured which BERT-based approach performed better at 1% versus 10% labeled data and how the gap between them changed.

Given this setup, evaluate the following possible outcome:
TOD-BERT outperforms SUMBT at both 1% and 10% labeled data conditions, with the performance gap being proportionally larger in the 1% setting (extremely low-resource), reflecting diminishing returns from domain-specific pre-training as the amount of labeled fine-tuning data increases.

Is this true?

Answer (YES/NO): YES